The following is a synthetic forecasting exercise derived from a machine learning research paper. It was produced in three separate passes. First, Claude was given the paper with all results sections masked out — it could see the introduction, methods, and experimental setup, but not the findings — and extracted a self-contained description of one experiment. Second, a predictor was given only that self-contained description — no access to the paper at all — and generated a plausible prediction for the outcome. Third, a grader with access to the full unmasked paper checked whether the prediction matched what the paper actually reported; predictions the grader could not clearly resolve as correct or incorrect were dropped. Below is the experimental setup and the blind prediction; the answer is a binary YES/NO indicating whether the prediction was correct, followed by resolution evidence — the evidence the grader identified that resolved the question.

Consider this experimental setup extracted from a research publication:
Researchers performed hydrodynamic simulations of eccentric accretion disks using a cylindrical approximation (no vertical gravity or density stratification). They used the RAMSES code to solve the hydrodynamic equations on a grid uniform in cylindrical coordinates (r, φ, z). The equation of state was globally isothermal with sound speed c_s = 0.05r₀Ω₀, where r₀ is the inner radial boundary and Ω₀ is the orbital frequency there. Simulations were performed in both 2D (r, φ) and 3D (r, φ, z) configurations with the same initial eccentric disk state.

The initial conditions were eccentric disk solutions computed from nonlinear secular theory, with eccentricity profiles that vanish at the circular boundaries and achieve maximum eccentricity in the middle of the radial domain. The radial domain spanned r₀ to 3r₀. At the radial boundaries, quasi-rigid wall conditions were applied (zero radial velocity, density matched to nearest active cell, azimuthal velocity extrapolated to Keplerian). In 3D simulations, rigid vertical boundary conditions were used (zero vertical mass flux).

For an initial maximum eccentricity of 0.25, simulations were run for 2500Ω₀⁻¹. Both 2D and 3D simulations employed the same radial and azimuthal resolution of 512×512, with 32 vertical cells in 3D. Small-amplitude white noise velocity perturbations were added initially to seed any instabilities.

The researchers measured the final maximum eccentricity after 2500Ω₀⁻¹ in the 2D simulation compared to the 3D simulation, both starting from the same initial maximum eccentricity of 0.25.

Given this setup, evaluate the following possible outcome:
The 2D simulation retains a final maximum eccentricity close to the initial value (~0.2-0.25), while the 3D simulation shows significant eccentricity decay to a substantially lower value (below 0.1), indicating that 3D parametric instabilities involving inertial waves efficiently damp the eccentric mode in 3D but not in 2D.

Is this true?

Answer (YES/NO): NO